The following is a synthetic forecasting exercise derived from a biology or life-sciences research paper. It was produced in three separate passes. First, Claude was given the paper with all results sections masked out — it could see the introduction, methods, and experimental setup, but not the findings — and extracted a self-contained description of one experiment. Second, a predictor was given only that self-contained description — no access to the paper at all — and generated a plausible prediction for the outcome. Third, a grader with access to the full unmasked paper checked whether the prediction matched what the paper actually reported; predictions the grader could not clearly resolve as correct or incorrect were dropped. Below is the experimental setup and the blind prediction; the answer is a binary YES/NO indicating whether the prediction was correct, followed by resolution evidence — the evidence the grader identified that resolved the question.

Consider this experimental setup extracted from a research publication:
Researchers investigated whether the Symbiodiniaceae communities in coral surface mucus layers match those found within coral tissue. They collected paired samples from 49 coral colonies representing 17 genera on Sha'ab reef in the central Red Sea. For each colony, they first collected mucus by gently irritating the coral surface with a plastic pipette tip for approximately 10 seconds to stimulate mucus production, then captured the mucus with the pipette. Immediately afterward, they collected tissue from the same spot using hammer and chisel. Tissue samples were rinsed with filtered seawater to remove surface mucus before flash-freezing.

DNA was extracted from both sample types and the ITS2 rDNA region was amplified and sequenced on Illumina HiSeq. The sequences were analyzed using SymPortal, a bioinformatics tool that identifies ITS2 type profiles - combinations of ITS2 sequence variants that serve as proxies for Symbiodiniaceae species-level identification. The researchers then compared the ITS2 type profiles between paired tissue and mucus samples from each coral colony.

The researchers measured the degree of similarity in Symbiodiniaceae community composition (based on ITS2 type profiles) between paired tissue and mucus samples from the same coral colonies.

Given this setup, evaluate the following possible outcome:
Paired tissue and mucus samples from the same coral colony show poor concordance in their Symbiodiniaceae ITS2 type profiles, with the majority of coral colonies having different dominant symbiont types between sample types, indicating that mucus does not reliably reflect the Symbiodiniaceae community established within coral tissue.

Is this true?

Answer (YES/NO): NO